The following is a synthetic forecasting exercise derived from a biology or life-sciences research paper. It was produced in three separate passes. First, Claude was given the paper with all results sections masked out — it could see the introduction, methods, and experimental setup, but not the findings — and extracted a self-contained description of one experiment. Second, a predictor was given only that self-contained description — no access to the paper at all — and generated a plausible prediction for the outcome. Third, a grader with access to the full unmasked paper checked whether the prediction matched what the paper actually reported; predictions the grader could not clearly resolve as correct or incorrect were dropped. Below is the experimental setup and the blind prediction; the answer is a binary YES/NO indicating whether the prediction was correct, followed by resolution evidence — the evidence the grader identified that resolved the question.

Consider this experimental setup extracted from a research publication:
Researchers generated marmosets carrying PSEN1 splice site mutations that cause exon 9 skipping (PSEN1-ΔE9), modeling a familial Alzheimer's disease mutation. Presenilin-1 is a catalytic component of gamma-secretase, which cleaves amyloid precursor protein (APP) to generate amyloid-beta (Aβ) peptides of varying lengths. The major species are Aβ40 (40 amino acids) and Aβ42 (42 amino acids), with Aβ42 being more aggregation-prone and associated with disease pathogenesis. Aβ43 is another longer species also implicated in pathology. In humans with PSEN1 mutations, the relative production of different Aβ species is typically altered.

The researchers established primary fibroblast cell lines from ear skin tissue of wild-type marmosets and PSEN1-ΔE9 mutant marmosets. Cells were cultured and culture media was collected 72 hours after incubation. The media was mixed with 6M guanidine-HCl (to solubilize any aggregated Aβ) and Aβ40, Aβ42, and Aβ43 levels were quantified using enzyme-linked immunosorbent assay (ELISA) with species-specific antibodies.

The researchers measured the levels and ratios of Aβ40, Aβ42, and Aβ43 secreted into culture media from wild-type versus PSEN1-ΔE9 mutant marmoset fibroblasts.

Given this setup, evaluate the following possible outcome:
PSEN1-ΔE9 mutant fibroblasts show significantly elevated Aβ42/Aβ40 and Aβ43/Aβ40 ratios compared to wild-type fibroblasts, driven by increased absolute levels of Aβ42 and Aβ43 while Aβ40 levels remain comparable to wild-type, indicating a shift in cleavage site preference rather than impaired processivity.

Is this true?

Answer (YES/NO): NO